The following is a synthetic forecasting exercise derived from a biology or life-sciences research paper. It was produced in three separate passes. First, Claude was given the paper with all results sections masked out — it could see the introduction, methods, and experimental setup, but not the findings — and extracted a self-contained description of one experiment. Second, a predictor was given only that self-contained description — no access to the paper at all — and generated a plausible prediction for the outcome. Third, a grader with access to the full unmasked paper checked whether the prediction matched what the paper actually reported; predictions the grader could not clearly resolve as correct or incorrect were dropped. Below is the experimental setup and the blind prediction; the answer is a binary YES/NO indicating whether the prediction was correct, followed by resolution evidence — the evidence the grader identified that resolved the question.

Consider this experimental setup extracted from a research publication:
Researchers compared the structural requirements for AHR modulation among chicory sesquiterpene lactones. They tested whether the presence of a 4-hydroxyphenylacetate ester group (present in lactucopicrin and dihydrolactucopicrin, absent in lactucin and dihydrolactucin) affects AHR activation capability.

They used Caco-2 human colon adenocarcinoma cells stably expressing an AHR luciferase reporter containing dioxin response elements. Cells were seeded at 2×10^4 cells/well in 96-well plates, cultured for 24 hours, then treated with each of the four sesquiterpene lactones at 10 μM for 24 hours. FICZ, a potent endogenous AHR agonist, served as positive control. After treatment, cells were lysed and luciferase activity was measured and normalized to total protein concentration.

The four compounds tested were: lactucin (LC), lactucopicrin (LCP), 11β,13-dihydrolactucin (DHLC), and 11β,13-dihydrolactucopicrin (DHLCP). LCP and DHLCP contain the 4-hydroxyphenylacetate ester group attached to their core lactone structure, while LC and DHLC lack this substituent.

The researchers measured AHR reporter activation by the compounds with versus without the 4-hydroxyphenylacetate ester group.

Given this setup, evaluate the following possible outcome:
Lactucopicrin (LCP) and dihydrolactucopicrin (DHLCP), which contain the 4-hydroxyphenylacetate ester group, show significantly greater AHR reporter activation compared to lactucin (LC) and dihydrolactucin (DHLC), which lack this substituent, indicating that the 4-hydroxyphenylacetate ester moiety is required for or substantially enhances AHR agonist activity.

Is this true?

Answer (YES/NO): NO